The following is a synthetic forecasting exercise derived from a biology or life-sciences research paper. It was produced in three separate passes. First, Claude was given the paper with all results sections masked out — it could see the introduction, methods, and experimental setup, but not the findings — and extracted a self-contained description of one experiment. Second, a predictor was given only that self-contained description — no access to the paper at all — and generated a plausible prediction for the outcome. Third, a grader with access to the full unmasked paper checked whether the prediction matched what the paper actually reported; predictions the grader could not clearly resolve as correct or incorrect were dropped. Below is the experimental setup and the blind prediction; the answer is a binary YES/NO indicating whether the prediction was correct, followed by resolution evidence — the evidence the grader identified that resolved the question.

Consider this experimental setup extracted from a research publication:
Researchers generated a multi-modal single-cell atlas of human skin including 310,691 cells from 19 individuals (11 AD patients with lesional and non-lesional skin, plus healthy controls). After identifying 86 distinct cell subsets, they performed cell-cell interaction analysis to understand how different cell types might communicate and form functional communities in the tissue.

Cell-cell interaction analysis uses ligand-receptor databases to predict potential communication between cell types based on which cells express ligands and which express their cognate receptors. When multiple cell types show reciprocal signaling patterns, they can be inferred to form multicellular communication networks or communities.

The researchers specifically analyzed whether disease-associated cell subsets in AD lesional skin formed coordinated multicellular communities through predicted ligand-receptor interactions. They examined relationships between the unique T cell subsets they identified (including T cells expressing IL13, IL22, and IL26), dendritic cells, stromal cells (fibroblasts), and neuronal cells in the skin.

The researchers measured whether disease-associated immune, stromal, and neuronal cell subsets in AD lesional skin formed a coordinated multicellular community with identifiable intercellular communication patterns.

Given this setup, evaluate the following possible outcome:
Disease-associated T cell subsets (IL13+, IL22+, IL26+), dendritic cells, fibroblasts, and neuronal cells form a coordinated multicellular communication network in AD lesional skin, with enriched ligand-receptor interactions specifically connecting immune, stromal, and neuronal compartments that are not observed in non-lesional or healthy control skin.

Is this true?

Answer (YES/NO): NO